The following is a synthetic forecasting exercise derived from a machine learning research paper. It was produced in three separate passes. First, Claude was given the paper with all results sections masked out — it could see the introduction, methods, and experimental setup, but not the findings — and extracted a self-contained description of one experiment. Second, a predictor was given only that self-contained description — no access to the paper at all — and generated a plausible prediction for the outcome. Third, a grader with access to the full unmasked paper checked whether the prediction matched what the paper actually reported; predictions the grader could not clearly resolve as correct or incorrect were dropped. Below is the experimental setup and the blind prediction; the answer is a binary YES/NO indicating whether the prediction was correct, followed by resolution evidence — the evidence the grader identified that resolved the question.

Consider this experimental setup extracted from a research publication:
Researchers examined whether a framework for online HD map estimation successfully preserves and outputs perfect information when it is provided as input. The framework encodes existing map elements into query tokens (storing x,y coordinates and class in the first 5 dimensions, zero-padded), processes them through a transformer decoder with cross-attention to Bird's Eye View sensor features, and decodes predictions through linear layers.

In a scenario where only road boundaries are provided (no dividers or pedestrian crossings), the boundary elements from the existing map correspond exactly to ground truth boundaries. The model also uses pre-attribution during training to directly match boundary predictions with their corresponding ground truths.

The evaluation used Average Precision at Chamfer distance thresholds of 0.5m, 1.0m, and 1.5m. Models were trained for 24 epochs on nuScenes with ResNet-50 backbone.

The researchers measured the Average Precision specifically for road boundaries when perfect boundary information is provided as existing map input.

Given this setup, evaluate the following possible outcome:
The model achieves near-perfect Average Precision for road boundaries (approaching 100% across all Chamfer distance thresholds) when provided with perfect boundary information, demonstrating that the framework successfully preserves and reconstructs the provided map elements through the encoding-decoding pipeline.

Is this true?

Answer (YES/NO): YES